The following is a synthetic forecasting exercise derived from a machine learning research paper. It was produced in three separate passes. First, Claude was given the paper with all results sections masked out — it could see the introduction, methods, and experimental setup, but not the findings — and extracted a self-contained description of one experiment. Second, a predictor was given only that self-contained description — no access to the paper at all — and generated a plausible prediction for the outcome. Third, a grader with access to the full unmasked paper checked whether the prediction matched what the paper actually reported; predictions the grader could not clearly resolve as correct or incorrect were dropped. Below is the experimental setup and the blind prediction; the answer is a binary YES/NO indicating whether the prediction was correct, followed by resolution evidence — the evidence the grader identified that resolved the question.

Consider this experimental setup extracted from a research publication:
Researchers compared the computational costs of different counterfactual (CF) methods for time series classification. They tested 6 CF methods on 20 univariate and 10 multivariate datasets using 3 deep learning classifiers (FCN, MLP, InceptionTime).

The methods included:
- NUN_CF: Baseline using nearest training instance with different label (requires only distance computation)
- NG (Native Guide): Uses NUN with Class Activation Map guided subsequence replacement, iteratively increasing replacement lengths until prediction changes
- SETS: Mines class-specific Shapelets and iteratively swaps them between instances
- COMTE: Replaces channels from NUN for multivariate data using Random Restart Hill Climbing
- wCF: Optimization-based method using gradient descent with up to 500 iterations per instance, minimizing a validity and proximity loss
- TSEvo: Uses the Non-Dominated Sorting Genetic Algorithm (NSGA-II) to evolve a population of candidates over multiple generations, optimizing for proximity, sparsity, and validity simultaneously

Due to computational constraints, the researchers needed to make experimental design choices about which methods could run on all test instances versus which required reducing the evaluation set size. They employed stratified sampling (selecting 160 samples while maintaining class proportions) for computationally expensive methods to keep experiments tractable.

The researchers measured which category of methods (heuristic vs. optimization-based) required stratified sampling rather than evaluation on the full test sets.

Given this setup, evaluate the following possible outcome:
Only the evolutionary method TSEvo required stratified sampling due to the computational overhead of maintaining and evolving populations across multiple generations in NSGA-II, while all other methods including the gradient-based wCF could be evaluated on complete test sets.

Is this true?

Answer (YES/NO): NO